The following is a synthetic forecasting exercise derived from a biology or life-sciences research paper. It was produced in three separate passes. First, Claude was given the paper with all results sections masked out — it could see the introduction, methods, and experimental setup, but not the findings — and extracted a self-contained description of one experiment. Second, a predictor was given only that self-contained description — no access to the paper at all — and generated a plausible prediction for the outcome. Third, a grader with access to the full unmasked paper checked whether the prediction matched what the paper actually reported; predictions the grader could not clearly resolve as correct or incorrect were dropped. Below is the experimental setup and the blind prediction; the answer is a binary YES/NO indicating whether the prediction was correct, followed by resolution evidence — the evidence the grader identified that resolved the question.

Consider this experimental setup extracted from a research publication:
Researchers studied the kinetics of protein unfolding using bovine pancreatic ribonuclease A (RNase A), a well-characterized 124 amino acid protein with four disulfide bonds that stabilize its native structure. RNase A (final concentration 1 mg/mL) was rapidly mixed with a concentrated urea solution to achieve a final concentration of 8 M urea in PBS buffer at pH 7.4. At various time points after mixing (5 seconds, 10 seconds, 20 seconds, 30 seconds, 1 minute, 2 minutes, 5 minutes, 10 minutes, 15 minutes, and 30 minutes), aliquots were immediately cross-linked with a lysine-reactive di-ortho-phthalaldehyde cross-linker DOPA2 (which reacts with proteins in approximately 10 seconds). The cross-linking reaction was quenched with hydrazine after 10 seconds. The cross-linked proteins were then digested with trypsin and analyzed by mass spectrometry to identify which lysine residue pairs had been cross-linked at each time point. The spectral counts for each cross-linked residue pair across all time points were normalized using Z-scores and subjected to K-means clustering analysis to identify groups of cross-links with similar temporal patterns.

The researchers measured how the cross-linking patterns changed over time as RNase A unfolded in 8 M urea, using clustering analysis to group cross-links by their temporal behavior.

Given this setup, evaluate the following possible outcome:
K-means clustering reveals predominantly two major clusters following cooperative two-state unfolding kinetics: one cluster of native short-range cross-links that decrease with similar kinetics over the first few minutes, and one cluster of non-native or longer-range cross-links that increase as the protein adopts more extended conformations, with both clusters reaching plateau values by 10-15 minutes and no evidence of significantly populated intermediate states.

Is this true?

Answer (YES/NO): YES